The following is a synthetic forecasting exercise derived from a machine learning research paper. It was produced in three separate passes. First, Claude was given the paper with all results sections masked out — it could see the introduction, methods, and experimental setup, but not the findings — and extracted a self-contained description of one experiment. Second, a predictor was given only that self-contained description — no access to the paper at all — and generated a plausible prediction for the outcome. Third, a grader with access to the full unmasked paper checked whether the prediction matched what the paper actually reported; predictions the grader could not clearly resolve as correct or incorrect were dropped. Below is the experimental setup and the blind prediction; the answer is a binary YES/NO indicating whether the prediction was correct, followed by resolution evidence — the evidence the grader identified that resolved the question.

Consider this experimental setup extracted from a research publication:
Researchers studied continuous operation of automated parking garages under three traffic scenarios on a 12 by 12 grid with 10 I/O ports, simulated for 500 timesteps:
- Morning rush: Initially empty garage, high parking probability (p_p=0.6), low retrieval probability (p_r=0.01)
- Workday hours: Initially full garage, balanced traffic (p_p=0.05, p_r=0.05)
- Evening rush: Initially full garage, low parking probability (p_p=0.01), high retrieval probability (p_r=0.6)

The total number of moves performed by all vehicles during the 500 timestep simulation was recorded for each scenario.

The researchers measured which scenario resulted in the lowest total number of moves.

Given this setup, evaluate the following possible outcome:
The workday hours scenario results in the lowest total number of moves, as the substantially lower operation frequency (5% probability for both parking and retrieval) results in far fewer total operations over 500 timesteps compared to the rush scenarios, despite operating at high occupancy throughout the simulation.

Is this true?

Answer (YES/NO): NO